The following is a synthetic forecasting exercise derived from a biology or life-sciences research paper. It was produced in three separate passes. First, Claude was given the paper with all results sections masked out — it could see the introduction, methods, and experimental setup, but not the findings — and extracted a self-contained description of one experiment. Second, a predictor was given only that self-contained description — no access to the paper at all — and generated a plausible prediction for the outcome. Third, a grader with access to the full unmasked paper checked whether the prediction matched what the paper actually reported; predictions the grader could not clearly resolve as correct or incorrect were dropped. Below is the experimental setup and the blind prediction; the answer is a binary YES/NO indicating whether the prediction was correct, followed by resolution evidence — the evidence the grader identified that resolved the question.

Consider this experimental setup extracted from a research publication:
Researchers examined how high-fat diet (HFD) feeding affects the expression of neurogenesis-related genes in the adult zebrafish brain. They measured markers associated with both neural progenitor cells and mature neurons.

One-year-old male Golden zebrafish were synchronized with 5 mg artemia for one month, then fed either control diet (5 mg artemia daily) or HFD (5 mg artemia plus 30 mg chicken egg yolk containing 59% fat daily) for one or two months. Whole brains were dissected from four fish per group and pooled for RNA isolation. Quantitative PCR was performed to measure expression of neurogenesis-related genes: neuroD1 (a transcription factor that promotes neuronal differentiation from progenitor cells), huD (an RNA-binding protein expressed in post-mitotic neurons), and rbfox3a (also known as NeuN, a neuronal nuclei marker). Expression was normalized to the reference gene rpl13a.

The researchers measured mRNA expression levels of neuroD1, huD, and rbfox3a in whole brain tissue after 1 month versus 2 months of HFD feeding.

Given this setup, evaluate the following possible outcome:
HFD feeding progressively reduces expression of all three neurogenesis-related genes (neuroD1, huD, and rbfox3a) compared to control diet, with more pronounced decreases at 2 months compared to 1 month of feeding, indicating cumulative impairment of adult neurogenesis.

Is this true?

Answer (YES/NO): NO